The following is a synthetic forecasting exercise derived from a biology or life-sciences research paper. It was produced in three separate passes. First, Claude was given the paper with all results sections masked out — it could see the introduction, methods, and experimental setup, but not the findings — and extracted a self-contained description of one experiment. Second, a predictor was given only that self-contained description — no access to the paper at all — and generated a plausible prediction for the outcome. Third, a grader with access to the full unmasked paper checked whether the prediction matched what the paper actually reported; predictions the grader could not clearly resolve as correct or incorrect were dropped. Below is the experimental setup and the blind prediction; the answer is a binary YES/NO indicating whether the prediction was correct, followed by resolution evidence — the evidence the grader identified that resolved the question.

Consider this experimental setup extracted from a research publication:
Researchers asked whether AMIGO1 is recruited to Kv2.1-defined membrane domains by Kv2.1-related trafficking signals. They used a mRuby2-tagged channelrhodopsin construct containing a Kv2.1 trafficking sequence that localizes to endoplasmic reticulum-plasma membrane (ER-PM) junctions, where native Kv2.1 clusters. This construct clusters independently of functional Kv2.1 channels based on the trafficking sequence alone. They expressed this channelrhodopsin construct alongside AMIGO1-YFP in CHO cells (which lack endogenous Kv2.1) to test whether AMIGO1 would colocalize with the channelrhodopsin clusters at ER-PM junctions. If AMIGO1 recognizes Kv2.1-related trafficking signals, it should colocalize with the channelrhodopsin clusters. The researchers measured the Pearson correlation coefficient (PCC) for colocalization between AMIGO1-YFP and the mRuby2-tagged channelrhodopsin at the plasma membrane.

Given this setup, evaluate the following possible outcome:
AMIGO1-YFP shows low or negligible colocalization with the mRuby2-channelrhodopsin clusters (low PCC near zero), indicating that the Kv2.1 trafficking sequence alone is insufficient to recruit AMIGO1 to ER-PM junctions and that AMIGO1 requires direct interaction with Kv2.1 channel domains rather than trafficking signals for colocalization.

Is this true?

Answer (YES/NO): YES